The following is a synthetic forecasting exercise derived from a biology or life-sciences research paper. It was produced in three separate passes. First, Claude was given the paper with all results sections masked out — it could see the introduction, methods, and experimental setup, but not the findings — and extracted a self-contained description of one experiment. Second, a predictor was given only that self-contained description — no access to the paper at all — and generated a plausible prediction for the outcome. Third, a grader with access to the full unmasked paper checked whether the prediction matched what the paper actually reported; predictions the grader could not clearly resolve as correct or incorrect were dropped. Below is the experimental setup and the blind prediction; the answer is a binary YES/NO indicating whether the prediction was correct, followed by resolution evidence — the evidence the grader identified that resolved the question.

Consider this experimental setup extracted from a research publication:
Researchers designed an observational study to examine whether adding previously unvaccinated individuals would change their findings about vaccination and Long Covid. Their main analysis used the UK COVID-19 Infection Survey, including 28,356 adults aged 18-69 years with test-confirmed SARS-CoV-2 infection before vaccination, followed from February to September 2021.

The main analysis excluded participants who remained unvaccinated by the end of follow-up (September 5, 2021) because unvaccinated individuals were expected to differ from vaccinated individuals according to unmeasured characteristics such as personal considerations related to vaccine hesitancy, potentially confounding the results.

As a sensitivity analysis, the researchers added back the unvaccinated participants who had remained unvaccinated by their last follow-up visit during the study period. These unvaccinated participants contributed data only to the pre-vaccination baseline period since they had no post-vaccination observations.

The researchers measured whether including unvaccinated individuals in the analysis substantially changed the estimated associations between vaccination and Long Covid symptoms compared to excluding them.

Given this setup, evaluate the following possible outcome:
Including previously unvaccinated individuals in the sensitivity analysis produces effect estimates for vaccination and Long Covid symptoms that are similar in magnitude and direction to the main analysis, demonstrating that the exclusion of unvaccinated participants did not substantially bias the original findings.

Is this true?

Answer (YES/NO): YES